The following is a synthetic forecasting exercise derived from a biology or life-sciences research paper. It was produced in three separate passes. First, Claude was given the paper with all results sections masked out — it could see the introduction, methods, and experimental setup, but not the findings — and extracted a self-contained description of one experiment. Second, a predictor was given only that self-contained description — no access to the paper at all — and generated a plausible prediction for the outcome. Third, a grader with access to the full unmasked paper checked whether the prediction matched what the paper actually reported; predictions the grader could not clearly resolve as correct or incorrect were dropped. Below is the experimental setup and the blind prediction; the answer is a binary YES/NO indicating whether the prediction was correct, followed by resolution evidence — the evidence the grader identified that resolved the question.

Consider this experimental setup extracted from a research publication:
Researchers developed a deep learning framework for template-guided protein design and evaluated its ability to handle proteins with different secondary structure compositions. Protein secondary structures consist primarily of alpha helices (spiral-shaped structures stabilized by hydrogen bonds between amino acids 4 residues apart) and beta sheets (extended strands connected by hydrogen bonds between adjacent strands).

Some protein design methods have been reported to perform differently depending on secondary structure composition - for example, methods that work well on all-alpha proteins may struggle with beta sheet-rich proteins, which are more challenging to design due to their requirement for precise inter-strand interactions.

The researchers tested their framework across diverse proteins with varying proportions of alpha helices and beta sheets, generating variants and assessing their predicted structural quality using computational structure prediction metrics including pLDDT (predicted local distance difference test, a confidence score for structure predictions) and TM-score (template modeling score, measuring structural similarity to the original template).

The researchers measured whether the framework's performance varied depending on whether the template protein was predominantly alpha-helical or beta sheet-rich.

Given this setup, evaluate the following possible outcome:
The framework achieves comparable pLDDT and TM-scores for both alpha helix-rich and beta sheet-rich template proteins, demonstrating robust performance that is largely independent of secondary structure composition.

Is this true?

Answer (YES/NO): YES